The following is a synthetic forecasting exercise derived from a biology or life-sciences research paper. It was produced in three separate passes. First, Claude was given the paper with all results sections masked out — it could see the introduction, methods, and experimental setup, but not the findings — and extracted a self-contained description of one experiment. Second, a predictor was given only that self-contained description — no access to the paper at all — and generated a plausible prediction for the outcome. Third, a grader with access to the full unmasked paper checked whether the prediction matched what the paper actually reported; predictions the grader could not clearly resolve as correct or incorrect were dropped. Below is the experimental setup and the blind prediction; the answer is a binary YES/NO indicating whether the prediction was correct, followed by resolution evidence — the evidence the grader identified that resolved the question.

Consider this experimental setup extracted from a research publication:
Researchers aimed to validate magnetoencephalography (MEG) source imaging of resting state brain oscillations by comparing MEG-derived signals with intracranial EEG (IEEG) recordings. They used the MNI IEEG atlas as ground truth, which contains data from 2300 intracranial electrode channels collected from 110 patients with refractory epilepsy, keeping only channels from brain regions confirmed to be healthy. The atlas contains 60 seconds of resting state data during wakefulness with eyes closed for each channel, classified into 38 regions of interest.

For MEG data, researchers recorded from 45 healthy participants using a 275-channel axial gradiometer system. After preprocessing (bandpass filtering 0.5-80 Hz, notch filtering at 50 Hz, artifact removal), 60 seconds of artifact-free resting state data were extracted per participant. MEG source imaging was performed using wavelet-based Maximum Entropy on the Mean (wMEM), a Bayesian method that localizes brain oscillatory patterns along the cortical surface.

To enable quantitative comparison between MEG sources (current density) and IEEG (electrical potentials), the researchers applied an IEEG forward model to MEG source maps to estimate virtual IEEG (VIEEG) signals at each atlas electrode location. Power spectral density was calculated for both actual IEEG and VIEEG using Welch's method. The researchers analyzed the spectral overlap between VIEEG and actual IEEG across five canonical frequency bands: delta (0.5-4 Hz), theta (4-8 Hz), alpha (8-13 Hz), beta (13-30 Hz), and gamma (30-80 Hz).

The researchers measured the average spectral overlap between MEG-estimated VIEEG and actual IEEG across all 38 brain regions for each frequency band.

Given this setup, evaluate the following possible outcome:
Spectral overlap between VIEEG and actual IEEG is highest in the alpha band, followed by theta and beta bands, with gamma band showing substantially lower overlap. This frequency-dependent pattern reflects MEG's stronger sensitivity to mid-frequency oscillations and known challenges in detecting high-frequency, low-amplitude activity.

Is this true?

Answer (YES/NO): NO